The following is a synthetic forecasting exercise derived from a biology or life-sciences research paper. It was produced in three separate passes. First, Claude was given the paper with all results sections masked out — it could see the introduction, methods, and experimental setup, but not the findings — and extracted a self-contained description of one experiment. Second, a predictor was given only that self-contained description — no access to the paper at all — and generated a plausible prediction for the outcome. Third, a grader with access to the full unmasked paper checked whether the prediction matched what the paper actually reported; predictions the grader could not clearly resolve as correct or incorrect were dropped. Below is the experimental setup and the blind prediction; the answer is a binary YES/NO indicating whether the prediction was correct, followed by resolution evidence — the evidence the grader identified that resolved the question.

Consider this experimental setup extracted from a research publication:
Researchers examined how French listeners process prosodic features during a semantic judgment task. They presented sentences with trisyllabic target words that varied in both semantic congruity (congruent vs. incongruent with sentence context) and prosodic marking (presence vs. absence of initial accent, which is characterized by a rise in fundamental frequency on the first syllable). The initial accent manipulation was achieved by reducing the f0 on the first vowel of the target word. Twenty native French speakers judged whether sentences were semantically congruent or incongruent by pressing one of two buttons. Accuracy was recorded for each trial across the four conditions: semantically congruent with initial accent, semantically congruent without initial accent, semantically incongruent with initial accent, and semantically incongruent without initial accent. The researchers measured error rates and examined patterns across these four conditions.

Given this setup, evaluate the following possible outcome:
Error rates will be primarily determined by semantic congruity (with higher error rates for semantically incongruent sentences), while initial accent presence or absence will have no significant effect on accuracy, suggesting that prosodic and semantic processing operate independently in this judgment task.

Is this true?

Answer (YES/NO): NO